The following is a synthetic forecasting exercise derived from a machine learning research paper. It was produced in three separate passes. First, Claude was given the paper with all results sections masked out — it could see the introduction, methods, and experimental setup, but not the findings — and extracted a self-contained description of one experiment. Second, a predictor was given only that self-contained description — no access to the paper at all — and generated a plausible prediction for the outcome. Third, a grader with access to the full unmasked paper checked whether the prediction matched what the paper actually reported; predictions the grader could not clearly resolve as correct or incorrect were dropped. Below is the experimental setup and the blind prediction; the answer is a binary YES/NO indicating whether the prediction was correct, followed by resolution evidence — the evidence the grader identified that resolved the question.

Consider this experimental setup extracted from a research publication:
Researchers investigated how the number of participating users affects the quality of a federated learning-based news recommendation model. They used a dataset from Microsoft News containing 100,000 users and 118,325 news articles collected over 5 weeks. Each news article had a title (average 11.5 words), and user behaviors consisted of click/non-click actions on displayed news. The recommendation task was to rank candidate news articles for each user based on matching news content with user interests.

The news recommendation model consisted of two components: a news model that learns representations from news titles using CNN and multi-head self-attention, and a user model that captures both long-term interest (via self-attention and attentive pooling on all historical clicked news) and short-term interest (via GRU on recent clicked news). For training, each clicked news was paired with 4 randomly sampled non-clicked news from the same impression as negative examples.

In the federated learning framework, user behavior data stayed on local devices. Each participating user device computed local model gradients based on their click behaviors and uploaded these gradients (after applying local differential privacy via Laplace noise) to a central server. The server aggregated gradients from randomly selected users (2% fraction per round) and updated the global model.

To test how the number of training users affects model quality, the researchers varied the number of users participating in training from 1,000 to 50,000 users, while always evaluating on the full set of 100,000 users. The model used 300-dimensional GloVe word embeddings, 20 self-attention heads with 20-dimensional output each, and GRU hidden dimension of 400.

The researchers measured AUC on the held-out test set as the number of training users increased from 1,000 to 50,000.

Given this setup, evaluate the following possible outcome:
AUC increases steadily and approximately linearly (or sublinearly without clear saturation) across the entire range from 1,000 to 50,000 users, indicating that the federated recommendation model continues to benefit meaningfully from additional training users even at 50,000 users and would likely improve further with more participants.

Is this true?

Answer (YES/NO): NO